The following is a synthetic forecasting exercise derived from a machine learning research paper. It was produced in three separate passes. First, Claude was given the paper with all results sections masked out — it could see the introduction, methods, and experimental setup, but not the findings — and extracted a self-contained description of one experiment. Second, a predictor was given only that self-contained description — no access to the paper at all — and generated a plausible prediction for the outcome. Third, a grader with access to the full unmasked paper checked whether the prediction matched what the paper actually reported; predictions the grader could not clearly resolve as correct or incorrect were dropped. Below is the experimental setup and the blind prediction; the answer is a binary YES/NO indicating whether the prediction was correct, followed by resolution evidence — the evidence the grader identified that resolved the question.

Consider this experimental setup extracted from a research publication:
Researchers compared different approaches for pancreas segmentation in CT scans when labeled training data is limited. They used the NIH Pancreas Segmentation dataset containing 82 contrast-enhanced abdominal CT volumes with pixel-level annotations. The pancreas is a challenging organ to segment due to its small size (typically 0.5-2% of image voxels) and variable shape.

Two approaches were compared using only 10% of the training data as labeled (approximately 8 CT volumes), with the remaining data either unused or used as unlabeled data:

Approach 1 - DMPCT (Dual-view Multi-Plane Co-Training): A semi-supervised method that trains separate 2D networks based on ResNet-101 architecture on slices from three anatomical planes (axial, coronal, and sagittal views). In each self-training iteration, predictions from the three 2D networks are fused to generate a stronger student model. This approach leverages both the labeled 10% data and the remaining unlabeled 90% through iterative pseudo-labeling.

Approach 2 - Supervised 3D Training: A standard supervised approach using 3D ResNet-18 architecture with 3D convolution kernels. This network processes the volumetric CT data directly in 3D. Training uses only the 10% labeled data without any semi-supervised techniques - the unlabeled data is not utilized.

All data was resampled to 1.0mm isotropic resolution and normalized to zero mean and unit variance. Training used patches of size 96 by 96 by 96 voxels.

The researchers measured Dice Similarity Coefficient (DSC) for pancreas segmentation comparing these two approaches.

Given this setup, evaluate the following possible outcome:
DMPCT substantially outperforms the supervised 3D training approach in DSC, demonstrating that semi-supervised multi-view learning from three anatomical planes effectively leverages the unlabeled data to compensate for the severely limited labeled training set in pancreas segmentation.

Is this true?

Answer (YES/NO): NO